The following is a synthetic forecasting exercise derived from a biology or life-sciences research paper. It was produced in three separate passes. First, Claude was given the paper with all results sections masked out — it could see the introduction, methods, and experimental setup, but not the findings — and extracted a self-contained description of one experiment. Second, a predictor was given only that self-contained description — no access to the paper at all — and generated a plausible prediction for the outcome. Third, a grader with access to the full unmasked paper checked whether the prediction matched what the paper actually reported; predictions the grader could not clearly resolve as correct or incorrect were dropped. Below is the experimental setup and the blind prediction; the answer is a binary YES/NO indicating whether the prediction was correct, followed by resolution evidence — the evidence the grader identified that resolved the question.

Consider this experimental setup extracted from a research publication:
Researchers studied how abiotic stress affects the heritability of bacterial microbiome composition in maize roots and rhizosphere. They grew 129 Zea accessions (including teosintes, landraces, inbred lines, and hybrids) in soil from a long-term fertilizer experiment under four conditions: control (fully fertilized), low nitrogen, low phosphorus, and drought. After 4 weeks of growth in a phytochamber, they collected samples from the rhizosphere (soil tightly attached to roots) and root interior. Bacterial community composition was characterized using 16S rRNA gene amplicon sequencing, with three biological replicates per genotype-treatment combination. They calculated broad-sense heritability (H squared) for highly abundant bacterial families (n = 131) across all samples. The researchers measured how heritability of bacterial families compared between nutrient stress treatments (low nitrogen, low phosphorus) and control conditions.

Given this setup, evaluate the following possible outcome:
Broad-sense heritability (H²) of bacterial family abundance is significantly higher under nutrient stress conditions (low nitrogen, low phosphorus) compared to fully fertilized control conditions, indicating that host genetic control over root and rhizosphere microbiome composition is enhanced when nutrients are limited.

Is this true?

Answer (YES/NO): YES